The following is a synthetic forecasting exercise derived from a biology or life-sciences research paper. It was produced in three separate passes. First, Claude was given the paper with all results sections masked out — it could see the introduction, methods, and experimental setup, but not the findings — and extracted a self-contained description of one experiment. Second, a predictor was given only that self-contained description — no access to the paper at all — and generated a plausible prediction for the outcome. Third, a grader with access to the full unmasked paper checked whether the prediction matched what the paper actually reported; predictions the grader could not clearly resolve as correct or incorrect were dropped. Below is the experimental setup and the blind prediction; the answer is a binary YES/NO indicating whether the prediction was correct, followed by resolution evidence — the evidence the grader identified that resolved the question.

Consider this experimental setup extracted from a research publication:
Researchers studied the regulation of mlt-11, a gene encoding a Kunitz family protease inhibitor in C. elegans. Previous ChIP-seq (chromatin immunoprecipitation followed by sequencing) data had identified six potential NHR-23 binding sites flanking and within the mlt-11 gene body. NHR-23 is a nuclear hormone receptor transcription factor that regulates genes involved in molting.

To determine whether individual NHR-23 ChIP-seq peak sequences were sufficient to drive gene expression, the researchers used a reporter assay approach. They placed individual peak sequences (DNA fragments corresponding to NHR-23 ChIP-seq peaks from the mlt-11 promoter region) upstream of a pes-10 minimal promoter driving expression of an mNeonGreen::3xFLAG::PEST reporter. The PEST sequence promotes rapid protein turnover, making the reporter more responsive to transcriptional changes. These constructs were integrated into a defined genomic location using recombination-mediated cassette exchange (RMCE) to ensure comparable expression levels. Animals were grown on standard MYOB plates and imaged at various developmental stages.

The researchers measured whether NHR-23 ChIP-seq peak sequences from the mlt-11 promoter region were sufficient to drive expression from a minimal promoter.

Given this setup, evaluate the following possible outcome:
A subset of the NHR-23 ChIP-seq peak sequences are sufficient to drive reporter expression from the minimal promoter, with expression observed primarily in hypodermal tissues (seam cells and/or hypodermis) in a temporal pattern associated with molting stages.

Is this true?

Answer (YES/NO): NO